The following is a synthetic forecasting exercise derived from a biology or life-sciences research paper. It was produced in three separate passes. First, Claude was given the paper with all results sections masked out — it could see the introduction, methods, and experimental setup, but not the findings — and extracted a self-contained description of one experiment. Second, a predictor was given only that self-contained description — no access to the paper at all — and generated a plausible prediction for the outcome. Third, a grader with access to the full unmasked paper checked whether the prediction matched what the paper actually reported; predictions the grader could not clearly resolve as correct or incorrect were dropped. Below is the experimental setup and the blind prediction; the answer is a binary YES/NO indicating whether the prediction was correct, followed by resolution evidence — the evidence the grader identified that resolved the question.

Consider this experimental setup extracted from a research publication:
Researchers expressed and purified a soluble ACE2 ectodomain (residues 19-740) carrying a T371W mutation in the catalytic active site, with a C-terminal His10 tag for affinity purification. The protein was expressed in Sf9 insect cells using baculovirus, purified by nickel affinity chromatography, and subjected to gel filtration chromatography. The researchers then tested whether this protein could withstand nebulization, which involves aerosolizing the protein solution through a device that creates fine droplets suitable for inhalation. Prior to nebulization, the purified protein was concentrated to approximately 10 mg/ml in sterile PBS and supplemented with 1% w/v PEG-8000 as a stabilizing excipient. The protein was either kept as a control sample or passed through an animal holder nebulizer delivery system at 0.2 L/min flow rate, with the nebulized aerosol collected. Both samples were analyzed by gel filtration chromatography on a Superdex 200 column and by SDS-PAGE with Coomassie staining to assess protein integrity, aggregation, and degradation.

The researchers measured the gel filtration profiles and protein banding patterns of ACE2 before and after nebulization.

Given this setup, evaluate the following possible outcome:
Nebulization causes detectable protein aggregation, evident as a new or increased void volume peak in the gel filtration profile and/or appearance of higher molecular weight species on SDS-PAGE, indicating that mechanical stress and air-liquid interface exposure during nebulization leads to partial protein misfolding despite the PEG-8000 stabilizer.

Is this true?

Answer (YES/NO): NO